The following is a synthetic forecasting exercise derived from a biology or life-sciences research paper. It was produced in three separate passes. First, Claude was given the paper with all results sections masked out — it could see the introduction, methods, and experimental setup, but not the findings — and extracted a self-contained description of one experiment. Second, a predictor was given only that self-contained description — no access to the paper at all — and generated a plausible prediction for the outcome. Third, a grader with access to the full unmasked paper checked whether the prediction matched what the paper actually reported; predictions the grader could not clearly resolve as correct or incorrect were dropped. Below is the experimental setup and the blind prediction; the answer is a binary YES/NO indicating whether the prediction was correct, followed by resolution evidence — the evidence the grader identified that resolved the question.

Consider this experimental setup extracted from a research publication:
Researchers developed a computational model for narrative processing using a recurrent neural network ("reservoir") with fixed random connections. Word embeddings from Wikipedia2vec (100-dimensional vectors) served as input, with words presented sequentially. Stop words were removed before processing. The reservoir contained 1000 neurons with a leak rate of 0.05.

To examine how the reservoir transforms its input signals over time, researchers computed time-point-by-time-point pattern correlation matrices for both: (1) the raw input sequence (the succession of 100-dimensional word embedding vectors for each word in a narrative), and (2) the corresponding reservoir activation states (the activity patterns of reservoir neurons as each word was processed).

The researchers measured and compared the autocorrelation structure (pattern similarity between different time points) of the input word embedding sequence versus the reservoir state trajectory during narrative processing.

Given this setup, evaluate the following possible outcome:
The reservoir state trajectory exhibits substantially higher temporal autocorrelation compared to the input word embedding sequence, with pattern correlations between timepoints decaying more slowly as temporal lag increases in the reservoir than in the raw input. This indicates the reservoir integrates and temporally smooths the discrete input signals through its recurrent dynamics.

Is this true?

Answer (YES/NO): YES